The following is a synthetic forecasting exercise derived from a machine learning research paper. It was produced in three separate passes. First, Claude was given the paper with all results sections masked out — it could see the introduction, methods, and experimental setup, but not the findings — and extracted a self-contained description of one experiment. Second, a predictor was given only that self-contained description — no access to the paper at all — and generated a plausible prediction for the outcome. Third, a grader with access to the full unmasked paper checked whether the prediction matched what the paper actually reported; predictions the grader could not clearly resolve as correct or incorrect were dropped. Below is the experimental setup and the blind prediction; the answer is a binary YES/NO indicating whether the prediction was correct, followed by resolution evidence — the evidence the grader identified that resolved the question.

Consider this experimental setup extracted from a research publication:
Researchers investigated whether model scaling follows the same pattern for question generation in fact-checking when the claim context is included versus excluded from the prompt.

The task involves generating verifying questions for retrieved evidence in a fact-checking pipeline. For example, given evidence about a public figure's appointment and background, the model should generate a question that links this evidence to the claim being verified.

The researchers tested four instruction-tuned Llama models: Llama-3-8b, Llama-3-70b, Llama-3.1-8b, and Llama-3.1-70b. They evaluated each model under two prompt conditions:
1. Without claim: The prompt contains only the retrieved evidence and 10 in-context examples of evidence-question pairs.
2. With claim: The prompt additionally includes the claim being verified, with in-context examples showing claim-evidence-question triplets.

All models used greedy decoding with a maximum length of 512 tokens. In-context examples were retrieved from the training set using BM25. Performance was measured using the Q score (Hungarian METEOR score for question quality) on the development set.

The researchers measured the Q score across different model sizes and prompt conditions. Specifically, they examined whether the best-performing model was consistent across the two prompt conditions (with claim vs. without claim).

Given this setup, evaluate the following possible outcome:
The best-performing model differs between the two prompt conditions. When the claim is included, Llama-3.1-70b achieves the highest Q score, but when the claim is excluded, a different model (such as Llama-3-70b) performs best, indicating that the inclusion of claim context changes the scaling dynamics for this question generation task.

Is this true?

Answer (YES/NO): NO